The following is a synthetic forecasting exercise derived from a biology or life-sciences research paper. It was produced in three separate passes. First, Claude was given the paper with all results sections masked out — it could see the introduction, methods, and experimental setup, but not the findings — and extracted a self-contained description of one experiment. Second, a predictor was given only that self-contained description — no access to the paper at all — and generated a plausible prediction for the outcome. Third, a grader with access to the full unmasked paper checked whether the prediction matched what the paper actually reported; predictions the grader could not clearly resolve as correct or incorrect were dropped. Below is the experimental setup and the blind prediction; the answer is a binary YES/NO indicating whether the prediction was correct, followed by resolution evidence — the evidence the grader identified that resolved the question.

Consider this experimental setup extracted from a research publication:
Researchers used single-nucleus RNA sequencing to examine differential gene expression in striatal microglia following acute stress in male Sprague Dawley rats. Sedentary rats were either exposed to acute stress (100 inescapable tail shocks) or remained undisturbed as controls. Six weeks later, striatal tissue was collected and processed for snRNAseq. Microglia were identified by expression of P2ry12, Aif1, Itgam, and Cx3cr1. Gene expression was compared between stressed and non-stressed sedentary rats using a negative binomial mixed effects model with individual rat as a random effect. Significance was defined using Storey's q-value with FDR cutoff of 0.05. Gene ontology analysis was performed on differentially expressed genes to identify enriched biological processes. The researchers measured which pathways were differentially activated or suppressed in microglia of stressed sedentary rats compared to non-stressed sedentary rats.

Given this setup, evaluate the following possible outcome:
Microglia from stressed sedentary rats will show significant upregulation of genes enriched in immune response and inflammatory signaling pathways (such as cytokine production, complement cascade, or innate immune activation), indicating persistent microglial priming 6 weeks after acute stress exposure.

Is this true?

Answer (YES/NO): NO